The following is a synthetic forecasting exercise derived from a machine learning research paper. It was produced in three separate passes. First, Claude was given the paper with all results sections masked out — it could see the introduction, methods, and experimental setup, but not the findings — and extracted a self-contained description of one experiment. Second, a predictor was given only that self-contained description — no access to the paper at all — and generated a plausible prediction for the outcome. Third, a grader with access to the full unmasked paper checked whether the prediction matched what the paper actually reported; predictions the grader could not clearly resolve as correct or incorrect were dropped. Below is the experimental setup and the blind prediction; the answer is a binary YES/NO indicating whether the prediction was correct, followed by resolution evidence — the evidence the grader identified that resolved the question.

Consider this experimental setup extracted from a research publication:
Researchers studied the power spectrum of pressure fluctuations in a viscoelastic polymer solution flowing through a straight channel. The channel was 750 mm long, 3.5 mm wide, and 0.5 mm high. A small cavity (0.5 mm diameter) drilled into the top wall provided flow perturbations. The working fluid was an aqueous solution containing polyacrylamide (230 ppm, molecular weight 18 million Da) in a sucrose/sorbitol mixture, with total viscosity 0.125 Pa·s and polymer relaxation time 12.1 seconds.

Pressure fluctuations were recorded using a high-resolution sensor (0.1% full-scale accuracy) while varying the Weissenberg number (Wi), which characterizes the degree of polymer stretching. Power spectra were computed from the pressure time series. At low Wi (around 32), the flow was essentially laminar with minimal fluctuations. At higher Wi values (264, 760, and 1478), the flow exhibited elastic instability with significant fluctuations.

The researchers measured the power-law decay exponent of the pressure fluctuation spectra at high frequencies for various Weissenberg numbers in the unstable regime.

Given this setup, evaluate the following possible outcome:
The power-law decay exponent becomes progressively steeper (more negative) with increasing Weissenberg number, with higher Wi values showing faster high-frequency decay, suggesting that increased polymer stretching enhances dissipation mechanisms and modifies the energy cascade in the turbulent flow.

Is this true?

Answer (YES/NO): NO